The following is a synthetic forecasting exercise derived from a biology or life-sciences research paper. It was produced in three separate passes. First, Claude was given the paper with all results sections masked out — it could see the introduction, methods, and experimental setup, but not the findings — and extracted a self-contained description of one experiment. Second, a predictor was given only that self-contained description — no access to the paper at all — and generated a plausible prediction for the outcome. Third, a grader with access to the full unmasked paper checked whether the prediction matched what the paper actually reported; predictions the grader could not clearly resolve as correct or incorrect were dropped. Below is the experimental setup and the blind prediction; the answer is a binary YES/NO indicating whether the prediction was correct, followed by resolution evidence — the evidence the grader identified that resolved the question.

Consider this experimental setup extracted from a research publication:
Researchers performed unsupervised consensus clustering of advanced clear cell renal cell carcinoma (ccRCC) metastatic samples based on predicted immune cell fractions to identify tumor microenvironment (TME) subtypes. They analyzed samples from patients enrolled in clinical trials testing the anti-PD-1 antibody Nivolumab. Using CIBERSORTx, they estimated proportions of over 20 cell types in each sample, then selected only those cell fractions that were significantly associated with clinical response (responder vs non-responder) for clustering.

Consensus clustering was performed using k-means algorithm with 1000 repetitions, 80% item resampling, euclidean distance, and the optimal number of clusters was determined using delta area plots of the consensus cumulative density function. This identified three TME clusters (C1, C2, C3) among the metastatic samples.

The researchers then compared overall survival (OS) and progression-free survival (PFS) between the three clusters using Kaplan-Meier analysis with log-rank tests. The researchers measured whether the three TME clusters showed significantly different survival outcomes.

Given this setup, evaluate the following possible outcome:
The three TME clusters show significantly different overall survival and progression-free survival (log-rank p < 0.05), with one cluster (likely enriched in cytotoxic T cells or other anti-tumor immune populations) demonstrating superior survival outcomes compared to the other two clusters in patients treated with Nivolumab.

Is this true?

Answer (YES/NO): YES